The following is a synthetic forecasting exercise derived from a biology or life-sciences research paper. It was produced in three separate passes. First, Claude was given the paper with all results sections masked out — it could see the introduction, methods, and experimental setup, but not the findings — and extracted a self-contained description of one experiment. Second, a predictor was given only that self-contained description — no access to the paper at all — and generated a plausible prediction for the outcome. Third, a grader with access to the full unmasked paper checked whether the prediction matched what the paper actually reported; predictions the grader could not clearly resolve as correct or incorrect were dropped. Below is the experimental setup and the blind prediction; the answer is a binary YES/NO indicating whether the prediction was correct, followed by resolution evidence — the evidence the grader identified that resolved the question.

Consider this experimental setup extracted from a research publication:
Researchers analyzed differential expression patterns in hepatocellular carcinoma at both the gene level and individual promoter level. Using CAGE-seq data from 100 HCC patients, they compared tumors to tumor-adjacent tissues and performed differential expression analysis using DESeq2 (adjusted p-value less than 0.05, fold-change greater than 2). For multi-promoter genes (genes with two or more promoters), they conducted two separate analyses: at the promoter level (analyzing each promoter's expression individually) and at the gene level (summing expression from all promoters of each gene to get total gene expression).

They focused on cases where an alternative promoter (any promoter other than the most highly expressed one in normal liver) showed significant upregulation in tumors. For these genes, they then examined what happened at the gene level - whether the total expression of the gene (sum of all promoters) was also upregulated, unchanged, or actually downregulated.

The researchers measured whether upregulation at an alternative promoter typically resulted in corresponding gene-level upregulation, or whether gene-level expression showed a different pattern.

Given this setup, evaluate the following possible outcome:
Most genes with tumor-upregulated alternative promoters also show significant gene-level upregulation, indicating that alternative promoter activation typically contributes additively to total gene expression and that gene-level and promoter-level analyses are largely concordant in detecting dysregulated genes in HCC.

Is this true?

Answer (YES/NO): NO